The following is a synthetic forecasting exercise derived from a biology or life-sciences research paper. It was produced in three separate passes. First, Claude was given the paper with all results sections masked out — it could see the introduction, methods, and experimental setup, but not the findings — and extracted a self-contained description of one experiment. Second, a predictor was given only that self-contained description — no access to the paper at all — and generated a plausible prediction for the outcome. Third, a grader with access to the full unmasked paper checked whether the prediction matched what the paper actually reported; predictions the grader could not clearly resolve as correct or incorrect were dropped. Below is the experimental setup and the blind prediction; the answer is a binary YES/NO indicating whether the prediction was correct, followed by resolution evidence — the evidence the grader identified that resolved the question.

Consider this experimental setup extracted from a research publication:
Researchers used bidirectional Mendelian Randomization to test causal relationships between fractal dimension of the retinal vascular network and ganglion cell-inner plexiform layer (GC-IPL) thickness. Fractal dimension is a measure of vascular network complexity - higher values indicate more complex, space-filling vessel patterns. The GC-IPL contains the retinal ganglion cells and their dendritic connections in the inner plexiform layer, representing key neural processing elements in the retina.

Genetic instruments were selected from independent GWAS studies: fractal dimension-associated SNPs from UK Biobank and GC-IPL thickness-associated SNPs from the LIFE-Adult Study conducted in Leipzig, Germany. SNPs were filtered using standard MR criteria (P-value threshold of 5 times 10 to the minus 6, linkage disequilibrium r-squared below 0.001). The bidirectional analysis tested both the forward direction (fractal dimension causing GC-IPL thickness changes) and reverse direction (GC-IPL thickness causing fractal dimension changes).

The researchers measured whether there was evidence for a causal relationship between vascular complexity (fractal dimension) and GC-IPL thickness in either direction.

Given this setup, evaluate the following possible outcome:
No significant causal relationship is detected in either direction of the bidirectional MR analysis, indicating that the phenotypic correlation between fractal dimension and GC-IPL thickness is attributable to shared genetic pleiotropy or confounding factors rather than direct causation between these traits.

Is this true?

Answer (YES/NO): NO